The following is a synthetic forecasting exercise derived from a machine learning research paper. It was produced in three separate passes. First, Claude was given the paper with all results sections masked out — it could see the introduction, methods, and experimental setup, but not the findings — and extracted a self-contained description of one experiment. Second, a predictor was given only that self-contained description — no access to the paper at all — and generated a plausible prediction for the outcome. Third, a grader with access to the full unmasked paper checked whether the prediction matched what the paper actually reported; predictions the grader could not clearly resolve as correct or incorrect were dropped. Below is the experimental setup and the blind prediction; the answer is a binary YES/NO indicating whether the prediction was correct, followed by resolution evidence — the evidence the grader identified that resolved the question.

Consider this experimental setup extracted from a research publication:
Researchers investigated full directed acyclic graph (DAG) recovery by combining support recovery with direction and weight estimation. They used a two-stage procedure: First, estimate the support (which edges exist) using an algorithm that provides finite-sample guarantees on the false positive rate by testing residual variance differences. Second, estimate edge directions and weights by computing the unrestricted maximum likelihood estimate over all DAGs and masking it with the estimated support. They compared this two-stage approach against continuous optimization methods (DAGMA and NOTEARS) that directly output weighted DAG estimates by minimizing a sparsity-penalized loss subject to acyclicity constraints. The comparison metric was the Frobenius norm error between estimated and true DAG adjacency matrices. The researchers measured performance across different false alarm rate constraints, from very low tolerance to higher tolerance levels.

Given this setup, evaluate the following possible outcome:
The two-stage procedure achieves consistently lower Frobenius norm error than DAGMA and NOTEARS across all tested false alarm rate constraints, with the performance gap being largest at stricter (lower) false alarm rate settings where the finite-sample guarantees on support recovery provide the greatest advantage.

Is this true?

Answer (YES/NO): NO